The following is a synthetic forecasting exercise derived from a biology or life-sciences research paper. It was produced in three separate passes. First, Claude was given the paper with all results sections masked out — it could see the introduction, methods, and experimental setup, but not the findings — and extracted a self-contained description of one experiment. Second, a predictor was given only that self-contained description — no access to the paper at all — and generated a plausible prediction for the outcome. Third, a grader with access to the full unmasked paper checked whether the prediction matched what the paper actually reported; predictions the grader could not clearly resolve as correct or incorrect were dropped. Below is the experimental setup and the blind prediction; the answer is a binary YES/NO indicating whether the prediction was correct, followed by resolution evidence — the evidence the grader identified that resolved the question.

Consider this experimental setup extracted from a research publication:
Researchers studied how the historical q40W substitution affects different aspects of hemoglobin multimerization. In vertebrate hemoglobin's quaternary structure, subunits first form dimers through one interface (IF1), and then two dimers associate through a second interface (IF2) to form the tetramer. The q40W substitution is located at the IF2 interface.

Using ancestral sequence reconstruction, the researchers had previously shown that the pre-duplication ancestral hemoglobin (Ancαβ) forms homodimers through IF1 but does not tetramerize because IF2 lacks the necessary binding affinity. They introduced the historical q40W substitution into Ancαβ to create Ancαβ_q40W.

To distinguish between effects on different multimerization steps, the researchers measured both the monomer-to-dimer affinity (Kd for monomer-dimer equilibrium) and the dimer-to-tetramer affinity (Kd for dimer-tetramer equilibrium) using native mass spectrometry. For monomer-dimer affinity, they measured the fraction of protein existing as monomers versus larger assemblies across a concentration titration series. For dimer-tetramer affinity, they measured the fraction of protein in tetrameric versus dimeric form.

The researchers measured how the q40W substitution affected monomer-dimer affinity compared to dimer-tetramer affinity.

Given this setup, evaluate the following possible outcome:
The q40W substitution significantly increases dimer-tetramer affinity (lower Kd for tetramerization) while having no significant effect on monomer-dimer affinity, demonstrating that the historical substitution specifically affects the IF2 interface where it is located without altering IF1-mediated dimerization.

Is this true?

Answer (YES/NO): YES